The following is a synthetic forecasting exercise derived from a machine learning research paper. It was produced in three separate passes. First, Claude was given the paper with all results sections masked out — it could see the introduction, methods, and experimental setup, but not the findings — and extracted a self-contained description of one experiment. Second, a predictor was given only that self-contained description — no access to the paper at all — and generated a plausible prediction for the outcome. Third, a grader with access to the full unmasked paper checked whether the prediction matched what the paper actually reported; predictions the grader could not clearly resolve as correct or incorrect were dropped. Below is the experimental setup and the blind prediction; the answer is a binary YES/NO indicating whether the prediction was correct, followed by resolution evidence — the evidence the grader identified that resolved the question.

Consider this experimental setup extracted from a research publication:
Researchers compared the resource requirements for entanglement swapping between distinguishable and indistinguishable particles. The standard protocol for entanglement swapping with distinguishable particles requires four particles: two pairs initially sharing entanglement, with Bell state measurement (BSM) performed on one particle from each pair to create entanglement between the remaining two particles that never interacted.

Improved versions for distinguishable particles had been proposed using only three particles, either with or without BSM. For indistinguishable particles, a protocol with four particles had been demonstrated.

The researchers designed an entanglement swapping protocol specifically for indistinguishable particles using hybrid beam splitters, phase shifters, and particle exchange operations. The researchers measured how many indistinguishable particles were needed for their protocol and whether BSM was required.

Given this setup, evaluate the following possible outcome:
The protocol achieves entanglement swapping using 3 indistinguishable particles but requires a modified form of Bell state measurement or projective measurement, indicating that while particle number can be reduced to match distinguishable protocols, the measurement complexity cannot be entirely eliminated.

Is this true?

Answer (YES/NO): NO